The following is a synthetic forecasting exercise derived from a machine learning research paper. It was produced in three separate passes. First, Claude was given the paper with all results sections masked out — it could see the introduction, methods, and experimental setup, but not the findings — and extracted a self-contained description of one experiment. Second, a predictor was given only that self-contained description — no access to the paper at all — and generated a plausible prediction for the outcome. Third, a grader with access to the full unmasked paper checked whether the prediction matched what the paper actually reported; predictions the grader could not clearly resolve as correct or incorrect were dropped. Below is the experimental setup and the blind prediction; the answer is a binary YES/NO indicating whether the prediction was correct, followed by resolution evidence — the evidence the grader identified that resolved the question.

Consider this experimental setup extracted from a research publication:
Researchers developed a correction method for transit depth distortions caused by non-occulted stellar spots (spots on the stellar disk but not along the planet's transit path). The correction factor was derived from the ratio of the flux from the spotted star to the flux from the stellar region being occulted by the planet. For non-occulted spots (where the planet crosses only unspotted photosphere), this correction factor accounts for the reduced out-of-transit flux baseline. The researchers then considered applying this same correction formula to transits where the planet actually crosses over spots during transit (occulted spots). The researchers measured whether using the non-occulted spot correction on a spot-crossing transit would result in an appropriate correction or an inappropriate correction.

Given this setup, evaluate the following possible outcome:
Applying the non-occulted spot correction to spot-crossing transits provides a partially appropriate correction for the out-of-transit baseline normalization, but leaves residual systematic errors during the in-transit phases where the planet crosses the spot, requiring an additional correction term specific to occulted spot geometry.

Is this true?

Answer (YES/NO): YES